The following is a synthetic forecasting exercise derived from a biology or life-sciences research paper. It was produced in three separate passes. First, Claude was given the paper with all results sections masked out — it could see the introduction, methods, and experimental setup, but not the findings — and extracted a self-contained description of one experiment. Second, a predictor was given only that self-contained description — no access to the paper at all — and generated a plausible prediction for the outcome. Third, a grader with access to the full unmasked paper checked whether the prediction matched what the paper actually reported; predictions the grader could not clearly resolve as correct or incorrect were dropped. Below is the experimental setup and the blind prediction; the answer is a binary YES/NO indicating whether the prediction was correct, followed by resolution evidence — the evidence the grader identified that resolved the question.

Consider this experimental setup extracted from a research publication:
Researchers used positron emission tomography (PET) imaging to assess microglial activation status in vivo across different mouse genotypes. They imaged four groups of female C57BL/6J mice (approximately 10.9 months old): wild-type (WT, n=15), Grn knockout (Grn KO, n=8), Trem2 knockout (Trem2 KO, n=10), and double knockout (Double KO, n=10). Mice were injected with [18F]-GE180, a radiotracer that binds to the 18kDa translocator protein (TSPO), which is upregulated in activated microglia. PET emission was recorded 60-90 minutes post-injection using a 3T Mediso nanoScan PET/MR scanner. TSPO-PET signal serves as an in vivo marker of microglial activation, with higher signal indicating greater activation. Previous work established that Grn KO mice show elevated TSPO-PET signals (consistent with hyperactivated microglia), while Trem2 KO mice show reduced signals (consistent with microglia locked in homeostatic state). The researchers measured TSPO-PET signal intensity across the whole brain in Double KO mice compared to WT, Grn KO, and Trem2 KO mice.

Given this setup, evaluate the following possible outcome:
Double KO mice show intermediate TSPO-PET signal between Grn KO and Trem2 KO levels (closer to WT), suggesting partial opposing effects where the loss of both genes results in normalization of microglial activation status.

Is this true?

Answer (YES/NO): YES